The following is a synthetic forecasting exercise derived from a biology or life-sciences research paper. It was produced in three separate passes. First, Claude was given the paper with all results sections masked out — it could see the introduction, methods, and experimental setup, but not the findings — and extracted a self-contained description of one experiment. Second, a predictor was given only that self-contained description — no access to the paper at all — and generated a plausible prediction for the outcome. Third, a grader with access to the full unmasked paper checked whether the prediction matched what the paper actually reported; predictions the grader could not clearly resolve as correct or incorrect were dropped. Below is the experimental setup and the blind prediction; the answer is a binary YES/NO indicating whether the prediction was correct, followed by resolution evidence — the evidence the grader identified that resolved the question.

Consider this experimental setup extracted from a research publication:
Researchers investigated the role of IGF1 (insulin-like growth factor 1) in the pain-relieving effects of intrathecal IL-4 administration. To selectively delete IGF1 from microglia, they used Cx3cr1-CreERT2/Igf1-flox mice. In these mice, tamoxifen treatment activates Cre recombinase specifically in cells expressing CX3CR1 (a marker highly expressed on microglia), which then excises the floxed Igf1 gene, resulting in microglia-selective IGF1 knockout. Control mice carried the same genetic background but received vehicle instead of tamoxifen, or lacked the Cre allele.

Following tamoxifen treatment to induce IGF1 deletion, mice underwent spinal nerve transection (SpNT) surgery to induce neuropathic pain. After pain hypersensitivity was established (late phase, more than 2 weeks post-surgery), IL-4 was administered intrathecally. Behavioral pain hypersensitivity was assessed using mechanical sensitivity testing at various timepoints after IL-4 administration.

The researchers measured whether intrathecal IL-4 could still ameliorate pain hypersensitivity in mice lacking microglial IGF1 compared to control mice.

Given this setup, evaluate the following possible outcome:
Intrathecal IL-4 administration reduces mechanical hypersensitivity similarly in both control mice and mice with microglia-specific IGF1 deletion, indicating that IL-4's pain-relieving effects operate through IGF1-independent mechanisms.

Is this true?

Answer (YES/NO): NO